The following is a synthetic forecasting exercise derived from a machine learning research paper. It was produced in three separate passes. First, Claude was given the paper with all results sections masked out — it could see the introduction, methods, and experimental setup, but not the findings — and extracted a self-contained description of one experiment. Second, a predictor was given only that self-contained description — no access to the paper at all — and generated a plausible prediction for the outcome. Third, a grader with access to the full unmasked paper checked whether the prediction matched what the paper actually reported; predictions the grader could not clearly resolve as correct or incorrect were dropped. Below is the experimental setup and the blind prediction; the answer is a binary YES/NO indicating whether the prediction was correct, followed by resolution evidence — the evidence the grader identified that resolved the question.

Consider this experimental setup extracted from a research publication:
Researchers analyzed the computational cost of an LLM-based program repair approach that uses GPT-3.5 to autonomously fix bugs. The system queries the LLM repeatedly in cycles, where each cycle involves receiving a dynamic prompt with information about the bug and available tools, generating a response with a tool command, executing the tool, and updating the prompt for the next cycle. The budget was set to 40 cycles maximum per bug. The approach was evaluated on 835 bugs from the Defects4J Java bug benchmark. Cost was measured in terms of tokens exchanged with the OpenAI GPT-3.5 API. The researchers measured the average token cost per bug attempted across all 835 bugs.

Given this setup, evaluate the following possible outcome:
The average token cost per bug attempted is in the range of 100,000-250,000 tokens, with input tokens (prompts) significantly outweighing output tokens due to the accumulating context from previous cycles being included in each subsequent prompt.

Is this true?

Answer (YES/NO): NO